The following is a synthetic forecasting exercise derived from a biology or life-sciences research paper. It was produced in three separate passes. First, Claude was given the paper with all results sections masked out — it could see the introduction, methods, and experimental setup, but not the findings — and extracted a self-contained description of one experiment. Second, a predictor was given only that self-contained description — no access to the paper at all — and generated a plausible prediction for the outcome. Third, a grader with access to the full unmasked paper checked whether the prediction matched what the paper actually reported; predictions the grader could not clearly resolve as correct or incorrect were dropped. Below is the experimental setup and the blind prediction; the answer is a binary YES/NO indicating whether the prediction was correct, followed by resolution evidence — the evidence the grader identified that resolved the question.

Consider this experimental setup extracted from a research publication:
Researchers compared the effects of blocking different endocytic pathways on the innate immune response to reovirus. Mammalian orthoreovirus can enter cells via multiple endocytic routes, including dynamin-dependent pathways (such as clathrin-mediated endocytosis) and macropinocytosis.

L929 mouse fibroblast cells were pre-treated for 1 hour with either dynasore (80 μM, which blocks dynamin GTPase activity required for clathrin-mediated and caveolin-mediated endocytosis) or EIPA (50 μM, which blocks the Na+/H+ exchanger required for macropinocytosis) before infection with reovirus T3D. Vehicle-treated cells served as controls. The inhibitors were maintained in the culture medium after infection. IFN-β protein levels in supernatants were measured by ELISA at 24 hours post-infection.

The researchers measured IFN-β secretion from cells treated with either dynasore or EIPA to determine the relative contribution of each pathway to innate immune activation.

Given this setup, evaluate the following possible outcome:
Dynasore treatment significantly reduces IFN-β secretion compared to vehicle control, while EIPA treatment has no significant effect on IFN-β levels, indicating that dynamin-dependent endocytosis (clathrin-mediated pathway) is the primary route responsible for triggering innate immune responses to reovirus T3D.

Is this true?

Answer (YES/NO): NO